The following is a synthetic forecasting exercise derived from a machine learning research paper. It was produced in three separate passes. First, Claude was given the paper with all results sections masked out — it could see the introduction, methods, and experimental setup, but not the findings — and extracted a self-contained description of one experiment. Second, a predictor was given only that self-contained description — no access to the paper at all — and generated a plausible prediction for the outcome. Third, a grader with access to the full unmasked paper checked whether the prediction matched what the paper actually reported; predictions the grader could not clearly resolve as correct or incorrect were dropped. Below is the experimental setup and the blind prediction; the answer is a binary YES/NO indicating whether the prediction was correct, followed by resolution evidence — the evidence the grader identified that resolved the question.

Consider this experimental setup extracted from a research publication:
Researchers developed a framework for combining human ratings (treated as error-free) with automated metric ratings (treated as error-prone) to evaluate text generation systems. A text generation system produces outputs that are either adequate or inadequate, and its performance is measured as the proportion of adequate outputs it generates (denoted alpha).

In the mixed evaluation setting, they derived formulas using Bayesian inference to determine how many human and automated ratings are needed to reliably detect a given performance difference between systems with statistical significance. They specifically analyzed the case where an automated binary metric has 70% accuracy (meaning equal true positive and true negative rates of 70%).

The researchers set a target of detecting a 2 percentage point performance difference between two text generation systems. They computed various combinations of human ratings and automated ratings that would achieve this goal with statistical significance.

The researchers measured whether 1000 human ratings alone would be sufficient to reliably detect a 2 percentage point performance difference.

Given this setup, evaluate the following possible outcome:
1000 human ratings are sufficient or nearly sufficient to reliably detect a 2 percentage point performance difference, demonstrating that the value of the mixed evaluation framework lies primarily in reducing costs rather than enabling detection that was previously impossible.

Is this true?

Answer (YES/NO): NO